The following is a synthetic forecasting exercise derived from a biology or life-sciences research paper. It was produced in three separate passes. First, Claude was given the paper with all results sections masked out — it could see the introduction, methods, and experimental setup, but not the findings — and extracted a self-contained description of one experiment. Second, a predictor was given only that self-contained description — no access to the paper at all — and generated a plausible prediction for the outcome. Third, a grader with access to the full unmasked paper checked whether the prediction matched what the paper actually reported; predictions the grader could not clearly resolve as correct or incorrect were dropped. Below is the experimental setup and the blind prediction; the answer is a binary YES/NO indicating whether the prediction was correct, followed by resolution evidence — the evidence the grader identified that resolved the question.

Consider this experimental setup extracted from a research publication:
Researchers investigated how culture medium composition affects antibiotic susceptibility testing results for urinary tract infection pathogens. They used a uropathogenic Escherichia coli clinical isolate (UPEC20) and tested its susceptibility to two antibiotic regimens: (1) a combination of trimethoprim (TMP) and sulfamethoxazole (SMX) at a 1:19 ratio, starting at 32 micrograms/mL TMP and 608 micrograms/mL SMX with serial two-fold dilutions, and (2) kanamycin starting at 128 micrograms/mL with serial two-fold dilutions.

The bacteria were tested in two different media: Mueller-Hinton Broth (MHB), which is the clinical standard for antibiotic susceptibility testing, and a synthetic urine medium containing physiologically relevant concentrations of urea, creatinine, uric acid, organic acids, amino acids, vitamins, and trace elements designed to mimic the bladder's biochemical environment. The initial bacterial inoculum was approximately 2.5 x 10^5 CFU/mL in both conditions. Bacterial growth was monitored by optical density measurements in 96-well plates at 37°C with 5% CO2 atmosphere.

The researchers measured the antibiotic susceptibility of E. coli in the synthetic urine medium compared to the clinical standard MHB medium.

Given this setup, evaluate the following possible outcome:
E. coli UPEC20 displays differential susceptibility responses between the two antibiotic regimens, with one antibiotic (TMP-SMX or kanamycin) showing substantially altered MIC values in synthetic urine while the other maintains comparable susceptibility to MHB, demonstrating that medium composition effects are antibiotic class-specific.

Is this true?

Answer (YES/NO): NO